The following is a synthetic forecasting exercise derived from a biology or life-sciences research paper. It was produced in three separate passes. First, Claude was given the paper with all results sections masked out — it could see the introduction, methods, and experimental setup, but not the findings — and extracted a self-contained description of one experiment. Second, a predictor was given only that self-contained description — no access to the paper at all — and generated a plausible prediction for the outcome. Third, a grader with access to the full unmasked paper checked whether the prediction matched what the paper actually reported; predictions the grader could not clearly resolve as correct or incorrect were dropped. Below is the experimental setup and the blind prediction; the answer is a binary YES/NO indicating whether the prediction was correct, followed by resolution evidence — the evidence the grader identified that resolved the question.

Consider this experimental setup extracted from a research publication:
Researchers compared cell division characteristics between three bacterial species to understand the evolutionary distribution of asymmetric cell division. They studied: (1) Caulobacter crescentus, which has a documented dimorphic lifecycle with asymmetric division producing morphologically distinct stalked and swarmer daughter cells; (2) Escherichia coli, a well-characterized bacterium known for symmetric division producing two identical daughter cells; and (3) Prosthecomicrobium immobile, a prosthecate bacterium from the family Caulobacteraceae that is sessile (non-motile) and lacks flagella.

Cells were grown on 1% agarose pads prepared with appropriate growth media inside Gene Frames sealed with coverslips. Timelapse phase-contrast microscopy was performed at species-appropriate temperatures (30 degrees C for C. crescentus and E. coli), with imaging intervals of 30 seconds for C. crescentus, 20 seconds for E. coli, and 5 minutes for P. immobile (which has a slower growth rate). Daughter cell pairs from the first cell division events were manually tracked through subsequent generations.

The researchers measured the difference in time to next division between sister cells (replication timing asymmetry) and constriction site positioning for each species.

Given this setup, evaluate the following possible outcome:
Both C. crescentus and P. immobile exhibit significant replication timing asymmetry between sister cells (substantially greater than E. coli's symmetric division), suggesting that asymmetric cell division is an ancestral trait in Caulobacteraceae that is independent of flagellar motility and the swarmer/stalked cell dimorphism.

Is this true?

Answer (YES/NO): NO